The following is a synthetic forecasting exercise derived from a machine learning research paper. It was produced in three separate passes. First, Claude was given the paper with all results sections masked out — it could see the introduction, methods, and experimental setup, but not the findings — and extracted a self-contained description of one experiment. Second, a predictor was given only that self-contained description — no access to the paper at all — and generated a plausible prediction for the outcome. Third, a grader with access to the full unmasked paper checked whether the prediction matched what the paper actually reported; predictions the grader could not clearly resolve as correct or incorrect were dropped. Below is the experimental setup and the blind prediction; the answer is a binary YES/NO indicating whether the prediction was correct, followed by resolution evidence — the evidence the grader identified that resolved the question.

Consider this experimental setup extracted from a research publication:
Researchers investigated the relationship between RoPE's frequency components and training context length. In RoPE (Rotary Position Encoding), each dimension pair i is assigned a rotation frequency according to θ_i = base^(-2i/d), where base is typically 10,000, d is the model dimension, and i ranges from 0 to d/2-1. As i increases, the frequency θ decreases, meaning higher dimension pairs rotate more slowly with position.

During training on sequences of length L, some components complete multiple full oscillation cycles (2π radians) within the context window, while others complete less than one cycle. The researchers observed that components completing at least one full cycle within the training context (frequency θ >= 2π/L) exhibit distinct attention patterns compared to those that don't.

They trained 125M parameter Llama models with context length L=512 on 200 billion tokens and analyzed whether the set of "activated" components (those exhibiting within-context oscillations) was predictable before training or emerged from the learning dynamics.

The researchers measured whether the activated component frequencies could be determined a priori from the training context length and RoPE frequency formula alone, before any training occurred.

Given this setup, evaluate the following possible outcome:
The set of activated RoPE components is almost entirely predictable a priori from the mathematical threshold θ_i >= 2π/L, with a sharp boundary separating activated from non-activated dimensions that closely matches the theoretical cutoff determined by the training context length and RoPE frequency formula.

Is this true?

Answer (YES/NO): NO